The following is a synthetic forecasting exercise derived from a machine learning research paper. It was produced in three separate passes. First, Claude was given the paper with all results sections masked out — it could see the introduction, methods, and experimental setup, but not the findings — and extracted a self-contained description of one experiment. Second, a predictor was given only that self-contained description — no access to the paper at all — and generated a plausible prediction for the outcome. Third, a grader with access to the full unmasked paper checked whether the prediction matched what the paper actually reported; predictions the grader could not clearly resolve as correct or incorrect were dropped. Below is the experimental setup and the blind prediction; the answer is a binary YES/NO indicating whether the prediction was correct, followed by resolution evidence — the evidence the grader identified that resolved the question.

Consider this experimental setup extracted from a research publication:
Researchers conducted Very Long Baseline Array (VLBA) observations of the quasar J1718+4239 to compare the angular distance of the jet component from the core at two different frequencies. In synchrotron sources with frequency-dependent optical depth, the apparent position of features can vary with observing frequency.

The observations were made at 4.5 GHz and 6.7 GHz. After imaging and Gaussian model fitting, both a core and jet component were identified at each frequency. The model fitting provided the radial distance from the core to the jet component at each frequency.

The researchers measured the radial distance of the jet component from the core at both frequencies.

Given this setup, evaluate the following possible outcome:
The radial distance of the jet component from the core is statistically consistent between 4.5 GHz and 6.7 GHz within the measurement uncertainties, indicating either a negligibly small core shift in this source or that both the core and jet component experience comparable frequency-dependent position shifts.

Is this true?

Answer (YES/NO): YES